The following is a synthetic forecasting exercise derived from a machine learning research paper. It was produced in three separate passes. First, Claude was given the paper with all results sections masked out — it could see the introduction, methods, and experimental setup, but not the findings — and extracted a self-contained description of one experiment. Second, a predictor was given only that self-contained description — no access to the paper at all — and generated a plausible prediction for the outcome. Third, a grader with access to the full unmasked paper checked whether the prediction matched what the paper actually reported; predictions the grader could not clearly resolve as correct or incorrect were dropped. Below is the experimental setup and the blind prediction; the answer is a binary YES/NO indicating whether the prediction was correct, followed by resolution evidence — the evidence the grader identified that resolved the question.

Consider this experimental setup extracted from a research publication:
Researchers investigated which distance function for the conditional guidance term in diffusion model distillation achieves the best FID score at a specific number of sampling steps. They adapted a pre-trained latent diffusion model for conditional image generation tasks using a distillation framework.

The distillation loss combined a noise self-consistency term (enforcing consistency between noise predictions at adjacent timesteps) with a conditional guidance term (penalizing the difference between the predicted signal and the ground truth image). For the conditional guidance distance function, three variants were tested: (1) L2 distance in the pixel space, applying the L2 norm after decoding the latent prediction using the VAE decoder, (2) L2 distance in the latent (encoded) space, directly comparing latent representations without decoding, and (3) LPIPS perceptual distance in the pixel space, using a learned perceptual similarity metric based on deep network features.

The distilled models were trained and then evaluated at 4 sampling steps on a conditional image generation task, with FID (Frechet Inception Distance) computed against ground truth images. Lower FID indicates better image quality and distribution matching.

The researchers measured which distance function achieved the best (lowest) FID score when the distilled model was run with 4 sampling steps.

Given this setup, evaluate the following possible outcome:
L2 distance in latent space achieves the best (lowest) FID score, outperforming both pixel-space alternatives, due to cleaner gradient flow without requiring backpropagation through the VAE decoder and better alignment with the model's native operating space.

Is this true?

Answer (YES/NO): YES